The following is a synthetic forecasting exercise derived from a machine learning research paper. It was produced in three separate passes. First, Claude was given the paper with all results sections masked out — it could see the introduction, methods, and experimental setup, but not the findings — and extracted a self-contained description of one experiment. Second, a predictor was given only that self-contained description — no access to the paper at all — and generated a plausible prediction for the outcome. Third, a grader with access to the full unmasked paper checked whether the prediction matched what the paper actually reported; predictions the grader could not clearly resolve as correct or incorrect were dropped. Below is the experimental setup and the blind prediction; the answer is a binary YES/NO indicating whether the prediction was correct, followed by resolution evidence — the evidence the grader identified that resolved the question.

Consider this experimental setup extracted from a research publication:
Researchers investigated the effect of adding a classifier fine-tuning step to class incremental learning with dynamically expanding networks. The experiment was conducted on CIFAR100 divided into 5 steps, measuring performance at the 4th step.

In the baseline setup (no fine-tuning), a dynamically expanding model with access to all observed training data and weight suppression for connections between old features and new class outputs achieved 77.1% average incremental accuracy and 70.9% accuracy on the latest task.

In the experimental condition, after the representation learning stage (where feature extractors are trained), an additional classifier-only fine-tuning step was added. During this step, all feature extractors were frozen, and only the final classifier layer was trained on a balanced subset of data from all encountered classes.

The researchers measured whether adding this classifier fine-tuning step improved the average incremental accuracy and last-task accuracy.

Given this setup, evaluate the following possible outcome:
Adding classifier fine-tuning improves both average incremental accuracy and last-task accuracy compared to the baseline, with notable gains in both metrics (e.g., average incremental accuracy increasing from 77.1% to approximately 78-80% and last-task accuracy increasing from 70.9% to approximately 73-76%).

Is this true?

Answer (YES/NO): YES